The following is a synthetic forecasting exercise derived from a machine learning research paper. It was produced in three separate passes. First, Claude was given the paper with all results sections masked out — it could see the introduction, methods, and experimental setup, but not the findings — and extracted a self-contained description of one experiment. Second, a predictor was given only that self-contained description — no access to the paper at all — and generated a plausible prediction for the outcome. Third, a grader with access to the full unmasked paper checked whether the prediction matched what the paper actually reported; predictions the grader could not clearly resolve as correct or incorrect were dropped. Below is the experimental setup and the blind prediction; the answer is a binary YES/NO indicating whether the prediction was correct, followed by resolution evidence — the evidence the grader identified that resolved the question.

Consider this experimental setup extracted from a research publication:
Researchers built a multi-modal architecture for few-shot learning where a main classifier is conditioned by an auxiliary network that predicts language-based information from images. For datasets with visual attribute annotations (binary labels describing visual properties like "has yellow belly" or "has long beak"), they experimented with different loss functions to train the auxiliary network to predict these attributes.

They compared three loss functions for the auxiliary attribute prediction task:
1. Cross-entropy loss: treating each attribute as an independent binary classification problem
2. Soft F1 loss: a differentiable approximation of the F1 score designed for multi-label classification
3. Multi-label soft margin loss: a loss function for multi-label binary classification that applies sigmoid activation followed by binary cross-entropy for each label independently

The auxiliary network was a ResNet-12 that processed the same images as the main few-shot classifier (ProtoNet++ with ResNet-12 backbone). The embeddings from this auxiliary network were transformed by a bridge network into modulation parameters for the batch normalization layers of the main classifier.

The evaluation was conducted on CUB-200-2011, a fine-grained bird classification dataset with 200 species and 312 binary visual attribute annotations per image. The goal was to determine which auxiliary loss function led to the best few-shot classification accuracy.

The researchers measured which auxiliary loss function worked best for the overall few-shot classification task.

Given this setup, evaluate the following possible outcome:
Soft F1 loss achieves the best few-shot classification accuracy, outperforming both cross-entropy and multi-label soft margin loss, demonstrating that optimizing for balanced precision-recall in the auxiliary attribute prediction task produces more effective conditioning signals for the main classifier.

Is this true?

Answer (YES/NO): NO